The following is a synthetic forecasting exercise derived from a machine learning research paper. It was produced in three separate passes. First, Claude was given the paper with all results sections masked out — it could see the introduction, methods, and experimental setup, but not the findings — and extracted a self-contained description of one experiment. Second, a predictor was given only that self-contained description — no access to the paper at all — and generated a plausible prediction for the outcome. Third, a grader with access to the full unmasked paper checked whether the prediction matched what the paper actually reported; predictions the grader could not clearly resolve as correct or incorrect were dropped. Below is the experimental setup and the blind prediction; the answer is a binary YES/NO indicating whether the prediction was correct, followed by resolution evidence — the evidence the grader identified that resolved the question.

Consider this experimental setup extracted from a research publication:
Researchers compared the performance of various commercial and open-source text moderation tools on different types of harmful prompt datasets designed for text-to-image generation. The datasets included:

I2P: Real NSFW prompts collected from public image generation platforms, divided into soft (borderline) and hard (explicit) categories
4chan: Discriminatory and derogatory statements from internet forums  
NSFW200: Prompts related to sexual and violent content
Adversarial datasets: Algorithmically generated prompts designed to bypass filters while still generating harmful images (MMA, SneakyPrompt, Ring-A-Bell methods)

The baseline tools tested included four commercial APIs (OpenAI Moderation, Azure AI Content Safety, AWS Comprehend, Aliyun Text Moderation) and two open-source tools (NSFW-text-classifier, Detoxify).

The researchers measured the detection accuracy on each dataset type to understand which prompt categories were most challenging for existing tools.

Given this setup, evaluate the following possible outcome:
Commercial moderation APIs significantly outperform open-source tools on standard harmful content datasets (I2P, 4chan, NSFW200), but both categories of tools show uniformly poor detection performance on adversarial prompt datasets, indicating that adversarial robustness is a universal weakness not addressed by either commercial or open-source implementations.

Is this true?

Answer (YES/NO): NO